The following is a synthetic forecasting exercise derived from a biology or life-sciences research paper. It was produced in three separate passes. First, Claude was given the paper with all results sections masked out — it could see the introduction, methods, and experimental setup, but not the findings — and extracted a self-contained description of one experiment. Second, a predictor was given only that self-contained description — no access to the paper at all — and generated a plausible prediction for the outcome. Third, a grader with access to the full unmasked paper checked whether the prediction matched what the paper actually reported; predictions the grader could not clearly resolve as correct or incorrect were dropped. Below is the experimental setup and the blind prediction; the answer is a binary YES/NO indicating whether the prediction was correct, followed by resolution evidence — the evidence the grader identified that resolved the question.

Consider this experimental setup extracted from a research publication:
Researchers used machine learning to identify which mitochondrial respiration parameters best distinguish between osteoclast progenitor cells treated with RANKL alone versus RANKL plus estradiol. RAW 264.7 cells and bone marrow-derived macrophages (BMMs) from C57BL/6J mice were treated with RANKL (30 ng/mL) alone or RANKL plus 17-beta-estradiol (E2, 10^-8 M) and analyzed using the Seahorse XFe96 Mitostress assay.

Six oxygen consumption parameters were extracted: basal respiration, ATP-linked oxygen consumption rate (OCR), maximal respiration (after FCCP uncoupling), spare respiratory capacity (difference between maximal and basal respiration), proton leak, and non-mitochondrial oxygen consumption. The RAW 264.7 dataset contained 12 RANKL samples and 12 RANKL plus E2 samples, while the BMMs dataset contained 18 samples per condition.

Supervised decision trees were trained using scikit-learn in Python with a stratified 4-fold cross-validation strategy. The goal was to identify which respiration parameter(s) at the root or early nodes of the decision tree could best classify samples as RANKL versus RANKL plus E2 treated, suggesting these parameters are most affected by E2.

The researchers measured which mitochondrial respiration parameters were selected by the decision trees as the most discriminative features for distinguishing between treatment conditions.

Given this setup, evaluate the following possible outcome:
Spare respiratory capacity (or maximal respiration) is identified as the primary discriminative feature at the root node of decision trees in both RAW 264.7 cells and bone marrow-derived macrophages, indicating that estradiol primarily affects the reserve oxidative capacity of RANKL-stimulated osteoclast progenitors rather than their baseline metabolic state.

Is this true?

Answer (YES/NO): YES